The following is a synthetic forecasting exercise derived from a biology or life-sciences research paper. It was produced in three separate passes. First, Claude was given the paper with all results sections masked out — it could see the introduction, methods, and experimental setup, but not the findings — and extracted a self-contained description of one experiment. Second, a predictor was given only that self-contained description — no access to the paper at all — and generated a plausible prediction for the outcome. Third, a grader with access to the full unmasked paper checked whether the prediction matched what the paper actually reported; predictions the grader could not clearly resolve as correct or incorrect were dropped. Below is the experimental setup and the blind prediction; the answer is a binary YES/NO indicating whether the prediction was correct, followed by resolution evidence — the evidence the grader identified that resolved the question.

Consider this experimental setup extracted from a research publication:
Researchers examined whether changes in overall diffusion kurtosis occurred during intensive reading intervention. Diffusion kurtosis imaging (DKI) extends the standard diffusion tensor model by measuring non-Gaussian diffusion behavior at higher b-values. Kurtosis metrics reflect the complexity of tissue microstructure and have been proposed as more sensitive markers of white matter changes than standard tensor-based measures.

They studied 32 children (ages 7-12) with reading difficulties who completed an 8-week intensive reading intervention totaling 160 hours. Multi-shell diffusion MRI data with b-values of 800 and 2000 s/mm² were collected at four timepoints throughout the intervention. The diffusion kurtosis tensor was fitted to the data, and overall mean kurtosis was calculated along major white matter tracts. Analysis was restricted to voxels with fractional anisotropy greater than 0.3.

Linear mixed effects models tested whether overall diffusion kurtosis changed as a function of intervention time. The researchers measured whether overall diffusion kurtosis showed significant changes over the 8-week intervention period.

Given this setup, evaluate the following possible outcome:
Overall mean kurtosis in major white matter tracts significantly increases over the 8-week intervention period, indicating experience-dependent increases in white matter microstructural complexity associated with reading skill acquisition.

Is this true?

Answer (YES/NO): NO